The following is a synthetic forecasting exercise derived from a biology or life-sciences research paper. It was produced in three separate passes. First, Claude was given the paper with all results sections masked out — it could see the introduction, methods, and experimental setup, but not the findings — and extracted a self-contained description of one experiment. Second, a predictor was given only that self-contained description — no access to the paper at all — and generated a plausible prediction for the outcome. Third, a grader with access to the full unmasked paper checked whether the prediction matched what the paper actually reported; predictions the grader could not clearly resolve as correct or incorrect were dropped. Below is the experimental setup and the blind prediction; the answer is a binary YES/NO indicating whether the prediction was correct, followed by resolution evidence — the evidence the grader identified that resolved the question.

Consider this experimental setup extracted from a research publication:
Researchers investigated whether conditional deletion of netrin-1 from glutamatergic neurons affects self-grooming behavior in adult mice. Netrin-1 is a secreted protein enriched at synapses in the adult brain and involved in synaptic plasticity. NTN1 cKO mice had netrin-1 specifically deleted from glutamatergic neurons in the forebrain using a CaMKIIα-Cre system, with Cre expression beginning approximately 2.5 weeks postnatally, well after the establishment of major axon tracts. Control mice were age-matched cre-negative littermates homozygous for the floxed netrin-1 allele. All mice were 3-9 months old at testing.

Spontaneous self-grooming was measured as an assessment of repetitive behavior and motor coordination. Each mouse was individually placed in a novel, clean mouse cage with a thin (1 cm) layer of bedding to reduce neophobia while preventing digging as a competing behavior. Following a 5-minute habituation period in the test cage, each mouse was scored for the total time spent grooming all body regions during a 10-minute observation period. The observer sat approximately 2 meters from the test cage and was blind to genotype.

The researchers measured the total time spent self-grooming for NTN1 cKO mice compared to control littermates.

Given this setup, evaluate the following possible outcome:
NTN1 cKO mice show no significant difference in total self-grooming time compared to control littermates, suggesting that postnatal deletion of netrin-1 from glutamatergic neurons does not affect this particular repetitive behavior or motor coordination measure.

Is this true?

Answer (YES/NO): NO